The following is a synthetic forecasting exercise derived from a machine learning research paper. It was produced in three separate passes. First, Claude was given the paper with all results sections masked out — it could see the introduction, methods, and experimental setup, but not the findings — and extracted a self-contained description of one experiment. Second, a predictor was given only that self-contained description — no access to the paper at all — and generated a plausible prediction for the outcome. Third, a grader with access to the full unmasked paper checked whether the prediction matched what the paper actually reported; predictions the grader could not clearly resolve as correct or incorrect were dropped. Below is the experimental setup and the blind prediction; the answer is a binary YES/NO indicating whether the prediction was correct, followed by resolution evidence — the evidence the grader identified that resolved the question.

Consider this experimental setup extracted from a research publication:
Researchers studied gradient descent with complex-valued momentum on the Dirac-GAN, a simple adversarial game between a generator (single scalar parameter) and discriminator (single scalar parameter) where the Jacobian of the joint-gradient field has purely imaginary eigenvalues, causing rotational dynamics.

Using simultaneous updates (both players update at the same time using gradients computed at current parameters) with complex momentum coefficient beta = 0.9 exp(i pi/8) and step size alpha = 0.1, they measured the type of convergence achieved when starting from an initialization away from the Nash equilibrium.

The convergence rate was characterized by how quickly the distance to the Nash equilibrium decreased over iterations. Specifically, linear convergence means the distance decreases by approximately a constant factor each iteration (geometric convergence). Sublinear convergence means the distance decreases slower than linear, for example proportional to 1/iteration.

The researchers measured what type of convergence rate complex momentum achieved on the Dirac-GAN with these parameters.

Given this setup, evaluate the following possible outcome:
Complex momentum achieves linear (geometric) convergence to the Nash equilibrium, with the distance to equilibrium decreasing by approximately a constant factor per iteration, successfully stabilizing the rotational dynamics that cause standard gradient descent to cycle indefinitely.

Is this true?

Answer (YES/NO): YES